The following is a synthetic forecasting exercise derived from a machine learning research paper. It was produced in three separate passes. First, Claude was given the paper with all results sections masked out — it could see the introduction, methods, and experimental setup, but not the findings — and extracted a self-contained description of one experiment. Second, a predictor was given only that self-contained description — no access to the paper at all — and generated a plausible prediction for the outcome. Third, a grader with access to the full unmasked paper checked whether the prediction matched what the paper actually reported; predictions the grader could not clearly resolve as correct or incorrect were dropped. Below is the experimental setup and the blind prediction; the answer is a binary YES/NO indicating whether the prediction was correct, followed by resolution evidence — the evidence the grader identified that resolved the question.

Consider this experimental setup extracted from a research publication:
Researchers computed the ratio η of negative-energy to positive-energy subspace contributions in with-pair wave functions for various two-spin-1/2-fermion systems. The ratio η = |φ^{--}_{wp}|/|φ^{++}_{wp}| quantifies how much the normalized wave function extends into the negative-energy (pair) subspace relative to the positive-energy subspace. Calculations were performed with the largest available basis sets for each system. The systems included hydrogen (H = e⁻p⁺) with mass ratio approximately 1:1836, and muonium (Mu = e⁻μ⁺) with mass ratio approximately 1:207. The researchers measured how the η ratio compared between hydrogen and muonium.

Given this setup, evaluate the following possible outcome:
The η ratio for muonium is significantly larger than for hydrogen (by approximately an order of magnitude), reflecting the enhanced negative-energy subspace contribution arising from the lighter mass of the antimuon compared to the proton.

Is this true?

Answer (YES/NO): NO